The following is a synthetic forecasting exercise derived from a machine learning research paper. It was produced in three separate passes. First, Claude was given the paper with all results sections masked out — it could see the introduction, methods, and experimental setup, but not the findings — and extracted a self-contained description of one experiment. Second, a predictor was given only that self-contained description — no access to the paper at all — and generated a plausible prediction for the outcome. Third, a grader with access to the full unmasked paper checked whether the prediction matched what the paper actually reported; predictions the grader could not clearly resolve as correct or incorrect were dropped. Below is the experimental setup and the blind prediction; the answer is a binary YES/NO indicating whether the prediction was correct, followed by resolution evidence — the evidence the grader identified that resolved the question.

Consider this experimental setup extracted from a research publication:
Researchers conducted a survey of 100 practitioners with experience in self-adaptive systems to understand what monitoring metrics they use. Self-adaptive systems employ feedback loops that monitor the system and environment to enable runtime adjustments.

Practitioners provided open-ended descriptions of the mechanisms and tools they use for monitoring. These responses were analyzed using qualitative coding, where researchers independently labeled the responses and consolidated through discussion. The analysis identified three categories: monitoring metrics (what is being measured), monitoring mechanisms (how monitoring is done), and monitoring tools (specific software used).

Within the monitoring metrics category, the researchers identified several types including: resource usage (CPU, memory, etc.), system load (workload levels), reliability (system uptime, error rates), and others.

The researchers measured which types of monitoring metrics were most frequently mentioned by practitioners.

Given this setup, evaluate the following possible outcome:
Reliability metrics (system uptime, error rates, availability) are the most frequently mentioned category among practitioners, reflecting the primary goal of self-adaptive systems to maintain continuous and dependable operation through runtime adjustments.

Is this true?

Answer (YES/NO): NO